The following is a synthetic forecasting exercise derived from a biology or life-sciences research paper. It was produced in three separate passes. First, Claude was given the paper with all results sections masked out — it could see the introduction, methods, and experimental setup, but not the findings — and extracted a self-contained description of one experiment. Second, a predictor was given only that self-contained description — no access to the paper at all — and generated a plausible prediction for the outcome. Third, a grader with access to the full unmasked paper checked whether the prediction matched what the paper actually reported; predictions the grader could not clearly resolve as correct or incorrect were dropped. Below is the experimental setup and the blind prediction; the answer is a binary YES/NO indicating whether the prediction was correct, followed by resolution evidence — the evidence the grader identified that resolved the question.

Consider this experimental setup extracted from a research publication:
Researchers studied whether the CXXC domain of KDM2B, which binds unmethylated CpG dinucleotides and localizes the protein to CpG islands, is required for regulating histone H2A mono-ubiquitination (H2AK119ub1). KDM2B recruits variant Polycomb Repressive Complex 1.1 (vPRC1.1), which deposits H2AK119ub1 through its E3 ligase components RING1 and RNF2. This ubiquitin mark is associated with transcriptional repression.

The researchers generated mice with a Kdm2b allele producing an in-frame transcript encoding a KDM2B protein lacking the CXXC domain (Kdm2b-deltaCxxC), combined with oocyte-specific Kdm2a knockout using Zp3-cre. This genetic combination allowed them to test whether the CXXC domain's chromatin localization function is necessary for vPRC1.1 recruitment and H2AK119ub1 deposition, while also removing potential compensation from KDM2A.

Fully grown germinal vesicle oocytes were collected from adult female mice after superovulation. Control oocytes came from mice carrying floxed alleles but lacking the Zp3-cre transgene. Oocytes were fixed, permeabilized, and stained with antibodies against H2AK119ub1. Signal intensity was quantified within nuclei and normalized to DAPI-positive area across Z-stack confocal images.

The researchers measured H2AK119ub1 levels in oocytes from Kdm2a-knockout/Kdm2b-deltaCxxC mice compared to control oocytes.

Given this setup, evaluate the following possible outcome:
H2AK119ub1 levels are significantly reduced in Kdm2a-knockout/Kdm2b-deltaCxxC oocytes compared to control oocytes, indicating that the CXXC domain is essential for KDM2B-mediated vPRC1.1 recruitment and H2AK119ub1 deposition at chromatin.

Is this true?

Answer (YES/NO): YES